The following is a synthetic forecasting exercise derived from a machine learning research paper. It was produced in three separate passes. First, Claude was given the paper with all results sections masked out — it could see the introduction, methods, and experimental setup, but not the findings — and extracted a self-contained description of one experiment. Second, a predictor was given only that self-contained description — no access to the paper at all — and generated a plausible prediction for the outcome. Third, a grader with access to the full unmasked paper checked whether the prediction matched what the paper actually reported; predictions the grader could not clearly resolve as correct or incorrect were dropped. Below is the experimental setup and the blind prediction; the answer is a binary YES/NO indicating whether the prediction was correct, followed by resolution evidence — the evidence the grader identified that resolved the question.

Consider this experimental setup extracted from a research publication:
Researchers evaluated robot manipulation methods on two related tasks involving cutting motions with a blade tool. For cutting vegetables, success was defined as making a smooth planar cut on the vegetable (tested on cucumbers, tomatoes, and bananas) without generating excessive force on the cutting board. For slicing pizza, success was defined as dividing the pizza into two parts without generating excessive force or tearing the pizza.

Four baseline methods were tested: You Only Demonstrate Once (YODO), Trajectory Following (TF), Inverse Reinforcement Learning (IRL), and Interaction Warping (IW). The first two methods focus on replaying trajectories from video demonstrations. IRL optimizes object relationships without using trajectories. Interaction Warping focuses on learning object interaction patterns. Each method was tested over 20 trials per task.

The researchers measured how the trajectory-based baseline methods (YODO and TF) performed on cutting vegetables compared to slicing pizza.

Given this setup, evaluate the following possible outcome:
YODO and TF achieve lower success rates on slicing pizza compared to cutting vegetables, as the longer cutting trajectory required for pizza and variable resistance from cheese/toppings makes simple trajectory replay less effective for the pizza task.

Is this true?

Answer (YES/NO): YES